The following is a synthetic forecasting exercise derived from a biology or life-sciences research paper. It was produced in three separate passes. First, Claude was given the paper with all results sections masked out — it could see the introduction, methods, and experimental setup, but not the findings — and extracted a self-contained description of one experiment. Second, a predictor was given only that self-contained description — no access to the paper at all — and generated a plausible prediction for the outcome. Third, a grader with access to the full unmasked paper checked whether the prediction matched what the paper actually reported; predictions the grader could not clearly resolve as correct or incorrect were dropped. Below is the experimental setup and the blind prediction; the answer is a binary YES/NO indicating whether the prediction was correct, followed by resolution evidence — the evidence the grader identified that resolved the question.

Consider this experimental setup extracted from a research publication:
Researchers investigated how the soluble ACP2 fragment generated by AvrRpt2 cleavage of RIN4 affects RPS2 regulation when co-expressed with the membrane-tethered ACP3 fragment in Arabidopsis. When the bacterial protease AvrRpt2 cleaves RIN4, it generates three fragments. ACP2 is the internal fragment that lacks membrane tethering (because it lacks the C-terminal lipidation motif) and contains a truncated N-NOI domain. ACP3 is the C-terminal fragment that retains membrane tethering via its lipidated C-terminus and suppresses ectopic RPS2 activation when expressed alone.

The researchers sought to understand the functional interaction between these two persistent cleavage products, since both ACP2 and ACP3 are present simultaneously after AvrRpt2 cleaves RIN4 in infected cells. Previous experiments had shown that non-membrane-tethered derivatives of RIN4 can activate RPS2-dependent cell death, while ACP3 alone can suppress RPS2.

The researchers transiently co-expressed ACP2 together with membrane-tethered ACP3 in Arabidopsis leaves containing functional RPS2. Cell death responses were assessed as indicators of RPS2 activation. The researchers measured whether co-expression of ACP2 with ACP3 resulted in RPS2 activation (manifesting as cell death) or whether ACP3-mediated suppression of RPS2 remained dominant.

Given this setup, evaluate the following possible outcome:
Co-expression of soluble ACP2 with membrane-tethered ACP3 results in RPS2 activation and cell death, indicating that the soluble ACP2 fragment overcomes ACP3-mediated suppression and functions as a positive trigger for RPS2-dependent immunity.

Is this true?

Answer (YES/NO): YES